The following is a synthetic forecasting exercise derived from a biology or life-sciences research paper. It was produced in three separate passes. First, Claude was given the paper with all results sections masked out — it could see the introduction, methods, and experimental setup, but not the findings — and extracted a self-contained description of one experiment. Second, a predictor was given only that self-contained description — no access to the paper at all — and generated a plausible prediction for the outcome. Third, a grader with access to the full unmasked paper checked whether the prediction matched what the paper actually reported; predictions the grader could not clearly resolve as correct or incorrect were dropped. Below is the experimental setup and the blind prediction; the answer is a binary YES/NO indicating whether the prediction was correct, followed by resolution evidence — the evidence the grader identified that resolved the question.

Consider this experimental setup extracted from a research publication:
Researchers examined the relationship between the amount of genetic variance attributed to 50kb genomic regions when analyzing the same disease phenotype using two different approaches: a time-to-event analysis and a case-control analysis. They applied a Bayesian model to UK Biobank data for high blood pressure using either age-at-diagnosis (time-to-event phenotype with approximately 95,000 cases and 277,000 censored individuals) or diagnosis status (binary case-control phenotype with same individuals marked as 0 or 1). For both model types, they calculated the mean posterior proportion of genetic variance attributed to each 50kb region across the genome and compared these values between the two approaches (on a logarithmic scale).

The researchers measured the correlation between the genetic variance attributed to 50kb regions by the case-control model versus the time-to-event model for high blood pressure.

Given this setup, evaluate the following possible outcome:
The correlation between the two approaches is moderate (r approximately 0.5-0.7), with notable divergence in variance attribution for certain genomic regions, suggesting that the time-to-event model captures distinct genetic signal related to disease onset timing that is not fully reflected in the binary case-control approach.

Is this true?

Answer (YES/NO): NO